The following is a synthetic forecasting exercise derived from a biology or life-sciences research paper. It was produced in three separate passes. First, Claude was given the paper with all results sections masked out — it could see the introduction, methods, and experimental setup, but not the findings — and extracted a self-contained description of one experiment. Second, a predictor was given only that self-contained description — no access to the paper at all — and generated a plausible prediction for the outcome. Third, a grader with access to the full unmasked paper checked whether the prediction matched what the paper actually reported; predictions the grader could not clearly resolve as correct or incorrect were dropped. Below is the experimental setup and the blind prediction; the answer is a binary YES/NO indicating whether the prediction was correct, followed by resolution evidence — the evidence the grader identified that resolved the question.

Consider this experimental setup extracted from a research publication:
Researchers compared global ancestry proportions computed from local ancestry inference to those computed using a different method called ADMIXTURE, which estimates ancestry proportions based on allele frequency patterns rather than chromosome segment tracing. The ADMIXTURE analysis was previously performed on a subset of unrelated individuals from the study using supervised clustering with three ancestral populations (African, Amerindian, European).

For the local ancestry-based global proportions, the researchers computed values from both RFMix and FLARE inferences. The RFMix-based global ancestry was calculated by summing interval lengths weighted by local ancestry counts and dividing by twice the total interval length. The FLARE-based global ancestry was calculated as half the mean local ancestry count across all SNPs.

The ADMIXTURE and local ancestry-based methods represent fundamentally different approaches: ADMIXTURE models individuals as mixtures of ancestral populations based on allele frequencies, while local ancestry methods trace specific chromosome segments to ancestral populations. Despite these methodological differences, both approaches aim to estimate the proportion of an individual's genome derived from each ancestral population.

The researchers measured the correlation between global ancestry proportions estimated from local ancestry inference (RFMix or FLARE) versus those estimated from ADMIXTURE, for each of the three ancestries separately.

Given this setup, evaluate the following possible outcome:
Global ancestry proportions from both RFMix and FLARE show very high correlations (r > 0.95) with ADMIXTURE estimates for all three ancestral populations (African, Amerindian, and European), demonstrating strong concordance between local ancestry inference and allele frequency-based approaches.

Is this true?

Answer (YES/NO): YES